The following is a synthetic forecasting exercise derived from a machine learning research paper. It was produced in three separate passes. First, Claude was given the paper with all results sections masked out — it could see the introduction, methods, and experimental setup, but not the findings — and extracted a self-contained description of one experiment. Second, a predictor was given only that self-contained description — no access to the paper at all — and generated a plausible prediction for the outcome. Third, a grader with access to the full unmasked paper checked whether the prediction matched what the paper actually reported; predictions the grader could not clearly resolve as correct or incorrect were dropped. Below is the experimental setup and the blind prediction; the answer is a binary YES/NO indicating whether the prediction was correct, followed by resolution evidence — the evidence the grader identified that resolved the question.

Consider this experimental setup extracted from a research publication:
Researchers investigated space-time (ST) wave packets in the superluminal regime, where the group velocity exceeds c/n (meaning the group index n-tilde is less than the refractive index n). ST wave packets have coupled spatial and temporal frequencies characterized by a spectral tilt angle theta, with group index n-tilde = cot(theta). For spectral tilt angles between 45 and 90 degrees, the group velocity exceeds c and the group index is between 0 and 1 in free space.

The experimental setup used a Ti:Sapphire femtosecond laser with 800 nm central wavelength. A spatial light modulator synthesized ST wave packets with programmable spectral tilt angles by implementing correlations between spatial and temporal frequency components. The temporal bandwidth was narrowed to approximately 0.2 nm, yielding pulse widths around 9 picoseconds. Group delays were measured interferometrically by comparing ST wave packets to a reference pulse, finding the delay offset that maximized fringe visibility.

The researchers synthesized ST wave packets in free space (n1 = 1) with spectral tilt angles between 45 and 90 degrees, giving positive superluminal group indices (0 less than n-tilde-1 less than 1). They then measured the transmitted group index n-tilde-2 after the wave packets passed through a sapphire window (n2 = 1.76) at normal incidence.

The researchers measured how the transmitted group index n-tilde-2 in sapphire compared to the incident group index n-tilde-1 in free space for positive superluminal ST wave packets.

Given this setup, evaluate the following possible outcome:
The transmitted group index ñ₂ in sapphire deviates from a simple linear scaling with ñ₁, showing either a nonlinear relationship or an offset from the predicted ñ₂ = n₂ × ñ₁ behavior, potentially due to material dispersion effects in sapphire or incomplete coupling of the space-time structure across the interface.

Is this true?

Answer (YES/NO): NO